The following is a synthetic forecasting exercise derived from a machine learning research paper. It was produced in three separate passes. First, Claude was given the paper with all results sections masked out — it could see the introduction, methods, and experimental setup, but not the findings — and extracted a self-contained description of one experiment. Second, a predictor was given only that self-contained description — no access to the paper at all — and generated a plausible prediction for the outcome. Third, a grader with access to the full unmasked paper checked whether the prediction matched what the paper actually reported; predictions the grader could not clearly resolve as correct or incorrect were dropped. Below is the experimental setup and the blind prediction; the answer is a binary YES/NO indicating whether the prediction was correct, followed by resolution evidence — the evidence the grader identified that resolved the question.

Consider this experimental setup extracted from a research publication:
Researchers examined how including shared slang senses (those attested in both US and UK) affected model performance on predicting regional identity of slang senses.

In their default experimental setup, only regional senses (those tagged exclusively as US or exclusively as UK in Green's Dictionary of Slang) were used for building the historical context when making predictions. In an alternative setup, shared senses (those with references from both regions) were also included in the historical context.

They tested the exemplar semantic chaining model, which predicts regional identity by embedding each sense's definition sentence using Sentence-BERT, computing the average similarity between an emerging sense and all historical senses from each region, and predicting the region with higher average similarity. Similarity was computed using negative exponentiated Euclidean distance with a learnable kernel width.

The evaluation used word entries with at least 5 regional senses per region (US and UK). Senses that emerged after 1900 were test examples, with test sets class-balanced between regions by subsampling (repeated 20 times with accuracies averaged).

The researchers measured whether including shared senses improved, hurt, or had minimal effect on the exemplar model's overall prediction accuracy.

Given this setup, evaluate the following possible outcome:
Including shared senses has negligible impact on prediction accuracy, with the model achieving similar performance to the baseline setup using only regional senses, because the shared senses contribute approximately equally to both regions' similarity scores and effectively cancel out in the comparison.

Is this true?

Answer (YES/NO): NO